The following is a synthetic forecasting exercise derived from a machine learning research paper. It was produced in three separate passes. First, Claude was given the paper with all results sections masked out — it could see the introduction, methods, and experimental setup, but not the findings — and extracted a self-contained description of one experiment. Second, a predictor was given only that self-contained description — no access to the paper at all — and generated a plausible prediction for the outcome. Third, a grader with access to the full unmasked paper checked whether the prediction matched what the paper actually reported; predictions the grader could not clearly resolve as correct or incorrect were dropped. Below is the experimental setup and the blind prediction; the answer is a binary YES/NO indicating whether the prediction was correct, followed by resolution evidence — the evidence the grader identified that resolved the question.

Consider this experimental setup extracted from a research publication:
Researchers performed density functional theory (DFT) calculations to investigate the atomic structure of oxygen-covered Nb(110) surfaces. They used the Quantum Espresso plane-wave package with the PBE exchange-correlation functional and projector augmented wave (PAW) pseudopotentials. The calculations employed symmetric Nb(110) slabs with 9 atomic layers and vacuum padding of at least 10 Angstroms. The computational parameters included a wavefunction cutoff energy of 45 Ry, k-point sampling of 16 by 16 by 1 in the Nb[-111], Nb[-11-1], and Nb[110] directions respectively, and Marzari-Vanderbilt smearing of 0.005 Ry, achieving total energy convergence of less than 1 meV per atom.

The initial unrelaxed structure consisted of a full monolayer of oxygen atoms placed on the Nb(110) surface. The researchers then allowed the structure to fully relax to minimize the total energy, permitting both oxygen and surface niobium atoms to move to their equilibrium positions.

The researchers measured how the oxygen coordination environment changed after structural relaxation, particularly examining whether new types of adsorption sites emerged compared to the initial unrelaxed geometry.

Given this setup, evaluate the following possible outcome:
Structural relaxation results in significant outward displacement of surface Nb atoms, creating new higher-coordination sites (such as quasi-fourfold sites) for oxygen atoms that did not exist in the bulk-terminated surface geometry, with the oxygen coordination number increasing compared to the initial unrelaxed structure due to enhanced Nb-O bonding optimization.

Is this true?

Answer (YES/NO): NO